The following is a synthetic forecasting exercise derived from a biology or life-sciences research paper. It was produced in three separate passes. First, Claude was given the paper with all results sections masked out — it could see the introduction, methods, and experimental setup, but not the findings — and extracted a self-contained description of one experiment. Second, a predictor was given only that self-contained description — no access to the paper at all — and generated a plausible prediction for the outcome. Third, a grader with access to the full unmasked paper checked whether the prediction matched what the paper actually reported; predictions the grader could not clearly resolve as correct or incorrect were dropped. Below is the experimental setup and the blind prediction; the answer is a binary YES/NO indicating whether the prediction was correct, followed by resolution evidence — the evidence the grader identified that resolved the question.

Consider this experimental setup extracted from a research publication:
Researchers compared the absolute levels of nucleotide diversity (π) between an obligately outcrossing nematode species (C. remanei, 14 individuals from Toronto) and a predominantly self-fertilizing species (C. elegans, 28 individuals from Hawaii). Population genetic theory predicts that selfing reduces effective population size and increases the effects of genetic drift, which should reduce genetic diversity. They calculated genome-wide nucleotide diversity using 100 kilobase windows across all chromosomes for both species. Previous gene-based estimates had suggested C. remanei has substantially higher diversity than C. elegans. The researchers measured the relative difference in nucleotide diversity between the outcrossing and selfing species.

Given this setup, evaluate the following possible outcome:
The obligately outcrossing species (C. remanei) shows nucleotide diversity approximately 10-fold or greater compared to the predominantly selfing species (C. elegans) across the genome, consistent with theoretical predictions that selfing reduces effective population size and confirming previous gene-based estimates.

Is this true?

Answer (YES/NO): YES